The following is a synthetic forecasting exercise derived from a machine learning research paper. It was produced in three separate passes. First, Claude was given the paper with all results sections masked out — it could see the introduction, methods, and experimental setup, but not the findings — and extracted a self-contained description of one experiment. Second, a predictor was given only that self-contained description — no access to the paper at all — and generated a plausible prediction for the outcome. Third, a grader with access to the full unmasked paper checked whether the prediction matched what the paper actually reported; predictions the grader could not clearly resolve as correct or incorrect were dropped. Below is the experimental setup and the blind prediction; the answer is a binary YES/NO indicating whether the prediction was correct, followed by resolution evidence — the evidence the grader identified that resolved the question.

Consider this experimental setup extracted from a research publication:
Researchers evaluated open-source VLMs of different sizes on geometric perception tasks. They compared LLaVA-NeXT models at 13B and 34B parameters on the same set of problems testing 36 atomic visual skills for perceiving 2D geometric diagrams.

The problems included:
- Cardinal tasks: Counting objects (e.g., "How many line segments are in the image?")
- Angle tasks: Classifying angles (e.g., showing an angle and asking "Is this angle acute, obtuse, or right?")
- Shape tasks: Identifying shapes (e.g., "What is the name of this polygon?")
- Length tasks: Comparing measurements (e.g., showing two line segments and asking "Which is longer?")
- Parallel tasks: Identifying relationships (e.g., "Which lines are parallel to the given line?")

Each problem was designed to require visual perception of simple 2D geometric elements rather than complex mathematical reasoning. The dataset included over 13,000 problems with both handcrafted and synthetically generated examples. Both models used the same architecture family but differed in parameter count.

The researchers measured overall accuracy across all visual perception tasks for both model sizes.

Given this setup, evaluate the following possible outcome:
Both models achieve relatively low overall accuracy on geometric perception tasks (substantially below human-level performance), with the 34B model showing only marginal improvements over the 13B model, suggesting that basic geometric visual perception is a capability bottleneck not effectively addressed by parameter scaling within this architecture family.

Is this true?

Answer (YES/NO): YES